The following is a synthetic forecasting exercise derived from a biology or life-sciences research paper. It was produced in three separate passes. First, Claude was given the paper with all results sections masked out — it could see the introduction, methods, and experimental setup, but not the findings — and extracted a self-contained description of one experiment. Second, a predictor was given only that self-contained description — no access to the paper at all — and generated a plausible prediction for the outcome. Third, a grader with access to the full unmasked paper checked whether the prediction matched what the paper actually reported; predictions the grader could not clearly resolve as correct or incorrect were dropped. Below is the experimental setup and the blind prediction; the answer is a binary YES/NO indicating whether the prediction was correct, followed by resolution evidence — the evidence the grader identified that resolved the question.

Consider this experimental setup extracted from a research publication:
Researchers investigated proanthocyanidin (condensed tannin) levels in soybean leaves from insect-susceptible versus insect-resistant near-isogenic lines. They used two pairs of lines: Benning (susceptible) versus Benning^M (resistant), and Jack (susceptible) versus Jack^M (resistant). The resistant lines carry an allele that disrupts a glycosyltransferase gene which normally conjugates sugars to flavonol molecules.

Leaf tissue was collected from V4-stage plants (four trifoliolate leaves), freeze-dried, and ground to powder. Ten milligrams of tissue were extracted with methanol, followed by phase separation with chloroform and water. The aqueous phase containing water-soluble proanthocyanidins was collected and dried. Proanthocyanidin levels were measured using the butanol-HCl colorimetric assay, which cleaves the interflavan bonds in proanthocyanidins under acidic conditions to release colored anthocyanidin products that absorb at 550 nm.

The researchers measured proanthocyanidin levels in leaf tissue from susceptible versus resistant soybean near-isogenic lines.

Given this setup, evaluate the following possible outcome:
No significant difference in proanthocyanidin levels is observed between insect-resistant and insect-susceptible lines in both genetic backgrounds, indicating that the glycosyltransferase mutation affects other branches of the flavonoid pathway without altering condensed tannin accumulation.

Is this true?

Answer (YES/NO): NO